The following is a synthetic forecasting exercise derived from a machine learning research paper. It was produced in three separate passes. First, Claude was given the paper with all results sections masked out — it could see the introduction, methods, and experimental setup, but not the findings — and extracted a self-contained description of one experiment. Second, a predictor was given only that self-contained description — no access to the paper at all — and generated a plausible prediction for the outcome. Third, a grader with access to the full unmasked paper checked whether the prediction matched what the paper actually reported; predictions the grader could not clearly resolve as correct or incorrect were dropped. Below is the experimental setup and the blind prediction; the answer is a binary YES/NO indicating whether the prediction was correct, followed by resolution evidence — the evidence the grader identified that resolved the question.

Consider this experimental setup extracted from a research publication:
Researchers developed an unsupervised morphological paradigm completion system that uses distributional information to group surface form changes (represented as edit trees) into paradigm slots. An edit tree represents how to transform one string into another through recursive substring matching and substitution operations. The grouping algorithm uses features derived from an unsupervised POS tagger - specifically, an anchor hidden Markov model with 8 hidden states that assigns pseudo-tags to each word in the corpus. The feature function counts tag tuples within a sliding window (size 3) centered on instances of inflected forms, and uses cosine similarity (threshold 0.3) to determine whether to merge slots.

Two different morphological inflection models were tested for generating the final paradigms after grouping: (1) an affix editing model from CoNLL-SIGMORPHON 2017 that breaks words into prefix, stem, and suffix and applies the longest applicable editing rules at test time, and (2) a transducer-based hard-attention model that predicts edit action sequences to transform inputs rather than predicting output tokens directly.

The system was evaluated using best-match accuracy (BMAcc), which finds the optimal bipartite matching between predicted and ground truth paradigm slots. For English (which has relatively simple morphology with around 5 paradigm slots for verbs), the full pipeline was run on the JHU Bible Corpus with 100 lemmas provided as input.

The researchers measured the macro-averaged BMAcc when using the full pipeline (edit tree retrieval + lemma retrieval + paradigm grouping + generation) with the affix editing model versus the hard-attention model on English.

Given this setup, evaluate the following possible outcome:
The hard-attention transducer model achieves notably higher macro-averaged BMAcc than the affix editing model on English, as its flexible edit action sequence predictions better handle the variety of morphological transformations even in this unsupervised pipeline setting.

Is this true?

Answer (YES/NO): NO